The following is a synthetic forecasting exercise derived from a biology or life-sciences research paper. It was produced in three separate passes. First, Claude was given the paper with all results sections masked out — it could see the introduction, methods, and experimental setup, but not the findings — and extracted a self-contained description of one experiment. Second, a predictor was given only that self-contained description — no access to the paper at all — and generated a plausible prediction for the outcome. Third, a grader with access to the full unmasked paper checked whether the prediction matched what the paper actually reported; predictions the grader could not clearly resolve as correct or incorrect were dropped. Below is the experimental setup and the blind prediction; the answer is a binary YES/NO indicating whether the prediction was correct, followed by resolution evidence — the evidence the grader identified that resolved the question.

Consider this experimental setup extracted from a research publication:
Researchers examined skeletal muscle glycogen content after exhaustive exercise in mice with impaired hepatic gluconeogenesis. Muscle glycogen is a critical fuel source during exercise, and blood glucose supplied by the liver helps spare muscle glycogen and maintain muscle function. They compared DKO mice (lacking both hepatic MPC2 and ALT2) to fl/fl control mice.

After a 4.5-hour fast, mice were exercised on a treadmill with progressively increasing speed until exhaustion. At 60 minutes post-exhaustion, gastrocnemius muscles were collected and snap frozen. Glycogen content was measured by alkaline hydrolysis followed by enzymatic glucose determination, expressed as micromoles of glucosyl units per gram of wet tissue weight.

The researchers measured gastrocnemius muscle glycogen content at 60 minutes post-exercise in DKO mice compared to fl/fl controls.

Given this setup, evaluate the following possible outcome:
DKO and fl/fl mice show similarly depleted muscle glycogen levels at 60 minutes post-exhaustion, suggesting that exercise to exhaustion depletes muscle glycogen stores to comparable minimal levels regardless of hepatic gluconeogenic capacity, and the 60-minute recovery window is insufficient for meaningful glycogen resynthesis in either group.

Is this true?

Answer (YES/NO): NO